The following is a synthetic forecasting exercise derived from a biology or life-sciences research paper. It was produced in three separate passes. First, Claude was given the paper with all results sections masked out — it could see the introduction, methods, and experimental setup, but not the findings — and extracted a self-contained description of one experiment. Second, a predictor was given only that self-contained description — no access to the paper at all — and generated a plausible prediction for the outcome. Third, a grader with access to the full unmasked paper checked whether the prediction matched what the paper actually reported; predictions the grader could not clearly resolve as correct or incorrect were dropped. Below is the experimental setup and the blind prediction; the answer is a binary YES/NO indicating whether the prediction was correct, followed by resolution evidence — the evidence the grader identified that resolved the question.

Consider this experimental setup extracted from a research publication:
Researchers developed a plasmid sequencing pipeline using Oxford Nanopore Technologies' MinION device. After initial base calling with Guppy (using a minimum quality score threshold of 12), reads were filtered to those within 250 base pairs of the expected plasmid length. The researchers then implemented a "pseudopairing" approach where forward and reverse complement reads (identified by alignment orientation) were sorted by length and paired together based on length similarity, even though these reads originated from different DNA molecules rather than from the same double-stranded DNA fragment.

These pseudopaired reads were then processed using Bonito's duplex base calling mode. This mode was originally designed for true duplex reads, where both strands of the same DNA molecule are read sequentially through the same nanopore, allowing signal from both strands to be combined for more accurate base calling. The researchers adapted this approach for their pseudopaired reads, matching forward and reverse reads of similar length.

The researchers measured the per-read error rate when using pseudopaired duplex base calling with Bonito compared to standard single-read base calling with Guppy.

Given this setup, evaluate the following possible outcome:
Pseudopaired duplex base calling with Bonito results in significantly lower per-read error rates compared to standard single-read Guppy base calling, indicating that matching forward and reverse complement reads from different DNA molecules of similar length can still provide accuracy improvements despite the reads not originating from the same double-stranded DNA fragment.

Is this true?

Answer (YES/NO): YES